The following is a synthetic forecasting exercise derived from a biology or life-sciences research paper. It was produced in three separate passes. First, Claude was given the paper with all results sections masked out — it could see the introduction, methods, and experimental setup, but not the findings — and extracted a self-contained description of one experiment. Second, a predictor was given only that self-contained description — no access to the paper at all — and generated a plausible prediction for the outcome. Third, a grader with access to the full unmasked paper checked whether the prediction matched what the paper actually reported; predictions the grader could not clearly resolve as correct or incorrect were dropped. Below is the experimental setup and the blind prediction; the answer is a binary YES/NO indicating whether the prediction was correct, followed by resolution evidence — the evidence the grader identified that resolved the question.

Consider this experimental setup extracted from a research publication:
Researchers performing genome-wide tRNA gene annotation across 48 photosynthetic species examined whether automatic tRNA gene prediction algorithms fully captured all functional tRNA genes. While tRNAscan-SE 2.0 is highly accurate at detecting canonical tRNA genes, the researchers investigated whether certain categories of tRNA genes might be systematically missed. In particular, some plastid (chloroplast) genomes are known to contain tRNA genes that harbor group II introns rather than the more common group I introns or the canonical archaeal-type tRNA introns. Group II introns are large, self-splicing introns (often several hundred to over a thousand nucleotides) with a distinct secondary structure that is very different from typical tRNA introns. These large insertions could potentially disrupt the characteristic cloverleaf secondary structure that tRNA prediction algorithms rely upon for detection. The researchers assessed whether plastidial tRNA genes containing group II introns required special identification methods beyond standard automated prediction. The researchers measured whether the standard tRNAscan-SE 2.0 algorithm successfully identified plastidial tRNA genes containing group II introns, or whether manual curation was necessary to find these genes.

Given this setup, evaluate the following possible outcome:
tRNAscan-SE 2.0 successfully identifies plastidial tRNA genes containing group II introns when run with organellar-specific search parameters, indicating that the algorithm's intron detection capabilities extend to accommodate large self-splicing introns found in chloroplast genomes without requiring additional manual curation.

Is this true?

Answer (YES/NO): NO